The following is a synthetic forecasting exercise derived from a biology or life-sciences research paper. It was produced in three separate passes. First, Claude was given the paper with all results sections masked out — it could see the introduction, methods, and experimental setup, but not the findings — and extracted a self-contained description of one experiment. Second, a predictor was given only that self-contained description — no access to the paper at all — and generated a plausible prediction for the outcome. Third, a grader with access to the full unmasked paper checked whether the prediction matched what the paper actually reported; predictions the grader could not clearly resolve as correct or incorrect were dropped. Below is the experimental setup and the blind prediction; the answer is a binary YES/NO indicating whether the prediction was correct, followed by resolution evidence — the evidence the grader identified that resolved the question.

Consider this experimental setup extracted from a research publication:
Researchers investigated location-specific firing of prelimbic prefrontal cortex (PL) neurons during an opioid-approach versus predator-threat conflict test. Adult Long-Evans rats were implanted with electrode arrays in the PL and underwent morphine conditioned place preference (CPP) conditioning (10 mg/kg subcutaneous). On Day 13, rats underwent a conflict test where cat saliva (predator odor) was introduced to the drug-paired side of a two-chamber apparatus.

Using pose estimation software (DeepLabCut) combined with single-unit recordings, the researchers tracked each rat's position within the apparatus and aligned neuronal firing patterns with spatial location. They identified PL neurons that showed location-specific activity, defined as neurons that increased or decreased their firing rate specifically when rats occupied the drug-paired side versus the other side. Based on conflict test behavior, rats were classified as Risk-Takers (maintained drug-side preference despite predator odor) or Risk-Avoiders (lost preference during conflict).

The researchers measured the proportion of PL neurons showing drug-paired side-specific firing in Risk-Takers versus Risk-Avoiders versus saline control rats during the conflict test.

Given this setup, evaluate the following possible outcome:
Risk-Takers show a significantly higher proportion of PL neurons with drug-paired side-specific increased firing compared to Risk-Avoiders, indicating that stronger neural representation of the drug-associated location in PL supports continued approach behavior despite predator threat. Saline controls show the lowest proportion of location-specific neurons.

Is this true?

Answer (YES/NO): NO